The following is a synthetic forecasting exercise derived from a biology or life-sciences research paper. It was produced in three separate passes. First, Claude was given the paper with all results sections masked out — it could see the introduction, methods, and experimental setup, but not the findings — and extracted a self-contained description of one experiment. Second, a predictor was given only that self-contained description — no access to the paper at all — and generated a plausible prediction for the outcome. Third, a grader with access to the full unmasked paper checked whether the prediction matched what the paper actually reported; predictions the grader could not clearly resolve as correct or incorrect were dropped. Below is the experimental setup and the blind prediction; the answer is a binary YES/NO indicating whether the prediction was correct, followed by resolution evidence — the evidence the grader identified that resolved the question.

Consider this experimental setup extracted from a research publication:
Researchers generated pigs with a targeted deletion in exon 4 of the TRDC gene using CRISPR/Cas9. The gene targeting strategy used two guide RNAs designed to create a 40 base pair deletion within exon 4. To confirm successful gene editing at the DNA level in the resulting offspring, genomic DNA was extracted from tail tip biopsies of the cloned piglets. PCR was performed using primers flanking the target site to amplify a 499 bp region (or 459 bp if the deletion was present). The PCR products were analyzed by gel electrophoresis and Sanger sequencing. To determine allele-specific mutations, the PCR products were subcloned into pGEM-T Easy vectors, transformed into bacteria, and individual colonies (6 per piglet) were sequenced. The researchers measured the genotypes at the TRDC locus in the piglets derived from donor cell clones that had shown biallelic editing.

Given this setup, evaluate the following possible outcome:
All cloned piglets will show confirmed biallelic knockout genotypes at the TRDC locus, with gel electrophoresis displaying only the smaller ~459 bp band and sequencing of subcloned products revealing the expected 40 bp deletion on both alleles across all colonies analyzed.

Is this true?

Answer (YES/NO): NO